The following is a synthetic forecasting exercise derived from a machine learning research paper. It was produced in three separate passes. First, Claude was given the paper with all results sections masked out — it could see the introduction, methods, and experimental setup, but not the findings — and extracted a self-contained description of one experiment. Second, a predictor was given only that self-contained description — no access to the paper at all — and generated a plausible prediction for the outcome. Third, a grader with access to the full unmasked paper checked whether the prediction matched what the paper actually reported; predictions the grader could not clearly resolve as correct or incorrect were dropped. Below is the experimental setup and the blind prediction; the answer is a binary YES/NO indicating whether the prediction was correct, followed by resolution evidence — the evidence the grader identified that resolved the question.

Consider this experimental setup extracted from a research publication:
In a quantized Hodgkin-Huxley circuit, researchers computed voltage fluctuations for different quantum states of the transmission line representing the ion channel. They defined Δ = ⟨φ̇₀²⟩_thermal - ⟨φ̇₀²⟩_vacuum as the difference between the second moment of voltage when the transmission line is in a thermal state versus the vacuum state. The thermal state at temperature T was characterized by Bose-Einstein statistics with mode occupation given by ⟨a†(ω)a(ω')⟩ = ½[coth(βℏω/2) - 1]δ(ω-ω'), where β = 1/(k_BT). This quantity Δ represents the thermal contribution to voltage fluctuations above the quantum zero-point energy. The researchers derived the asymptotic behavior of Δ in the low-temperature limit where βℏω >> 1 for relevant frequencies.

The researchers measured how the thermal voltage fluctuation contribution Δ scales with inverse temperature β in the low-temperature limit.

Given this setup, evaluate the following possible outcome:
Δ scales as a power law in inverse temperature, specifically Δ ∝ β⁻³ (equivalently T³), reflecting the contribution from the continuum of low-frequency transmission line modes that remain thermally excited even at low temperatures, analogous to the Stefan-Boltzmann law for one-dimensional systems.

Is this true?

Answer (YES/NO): NO